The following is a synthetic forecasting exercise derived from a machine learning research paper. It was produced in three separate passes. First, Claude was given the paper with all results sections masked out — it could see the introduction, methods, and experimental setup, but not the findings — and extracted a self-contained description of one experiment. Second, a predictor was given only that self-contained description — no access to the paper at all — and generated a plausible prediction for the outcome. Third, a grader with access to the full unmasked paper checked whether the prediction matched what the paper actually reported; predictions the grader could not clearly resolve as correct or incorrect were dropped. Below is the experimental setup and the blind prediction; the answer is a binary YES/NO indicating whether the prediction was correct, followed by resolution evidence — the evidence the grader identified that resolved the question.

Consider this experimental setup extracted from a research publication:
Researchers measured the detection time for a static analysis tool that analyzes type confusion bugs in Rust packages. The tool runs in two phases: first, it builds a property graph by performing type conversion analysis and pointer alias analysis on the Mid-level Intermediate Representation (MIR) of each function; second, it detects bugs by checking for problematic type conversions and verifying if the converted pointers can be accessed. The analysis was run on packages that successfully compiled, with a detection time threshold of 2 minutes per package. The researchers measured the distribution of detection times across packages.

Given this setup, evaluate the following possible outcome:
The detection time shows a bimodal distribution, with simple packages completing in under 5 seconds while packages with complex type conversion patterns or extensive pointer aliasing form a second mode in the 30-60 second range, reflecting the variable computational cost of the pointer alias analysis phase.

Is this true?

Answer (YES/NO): NO